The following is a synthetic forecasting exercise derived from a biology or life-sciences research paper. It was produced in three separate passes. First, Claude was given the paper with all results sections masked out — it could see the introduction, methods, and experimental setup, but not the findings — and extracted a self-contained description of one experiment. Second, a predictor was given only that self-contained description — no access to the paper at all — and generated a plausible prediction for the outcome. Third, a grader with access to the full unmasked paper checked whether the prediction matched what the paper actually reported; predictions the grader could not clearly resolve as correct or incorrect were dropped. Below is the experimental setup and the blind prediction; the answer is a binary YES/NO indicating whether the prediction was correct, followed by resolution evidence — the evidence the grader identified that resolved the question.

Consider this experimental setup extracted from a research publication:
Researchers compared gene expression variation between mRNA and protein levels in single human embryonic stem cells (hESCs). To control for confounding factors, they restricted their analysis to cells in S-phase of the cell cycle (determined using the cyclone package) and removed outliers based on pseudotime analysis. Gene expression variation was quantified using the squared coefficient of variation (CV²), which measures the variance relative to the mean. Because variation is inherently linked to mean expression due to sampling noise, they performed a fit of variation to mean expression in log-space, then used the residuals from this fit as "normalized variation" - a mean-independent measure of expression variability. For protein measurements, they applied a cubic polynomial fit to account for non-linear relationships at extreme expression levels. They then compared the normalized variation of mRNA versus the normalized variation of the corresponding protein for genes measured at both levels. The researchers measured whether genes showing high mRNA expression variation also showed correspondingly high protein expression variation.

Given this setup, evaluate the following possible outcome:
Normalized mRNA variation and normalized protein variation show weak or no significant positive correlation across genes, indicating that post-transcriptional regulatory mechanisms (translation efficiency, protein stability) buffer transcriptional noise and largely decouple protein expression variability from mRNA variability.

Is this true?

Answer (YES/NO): NO